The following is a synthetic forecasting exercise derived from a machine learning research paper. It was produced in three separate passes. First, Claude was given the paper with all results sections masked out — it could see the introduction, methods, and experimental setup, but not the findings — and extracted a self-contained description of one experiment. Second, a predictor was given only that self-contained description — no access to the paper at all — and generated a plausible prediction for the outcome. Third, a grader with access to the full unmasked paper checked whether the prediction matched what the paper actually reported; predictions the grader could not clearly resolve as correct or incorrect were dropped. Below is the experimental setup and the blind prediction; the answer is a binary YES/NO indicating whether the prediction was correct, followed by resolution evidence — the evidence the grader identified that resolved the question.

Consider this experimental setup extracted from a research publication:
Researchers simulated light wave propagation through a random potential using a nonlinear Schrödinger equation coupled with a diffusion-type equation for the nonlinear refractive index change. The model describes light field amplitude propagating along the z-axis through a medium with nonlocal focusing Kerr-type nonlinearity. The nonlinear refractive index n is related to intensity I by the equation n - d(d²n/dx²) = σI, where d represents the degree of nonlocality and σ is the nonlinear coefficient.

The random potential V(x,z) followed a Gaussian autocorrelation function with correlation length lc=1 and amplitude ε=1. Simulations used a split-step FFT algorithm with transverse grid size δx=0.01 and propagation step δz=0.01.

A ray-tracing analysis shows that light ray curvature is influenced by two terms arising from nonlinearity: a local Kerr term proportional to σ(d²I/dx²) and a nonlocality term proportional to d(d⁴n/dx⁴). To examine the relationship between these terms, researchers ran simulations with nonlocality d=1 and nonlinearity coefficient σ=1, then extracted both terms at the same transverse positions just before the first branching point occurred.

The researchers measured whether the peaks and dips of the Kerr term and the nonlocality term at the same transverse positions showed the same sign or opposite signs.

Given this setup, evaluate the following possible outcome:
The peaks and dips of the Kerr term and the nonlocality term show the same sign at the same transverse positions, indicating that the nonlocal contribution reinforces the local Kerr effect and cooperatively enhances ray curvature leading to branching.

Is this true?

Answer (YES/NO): NO